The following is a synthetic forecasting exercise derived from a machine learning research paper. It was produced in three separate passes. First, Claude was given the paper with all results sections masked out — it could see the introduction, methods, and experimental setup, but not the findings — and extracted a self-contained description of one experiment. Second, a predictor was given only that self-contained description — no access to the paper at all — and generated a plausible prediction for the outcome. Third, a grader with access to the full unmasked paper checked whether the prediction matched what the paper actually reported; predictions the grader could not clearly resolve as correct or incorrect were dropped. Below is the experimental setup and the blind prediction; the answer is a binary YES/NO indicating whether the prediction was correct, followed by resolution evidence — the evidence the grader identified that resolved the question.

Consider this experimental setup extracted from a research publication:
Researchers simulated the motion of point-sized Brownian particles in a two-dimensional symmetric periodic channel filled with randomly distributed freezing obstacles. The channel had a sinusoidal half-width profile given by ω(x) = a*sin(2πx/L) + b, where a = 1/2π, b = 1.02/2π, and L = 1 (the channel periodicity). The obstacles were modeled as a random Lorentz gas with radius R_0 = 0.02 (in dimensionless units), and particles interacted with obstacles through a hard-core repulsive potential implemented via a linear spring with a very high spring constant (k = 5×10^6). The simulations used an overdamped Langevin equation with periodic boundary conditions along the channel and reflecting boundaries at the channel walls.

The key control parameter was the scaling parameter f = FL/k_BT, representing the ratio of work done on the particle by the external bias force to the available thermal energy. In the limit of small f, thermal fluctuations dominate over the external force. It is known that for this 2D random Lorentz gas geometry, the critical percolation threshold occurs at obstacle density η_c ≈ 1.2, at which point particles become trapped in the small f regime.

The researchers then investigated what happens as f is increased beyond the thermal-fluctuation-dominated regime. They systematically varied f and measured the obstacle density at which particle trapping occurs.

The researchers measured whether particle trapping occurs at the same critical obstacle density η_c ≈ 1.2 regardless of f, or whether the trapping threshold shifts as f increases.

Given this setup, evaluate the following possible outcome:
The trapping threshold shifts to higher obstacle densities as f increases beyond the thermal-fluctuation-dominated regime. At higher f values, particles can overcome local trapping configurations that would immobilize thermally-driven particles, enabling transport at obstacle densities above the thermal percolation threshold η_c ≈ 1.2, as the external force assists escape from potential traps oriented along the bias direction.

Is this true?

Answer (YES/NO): NO